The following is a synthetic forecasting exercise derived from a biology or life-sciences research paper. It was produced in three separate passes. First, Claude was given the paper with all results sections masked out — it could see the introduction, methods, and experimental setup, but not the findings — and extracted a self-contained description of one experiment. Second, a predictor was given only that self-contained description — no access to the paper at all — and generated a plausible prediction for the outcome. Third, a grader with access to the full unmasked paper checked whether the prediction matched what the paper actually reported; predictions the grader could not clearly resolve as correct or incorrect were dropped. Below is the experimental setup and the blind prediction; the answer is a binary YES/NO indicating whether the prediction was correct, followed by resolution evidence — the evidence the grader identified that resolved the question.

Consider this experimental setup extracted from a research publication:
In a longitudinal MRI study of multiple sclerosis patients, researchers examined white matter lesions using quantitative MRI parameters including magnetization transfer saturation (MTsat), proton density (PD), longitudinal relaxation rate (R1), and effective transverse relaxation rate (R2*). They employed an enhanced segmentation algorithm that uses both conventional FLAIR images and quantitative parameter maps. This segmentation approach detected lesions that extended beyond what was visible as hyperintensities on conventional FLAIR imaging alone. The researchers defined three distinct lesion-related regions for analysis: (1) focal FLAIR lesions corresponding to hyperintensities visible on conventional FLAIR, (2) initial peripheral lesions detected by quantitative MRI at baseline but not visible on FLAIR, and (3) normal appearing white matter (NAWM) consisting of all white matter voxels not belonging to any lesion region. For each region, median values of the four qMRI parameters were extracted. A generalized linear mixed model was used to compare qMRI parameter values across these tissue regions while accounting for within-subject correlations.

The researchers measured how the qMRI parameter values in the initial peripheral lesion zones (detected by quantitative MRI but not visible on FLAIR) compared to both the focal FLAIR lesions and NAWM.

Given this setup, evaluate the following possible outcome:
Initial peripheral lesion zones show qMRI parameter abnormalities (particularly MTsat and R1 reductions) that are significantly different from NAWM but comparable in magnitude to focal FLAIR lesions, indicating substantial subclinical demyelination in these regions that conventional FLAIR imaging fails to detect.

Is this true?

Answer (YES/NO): NO